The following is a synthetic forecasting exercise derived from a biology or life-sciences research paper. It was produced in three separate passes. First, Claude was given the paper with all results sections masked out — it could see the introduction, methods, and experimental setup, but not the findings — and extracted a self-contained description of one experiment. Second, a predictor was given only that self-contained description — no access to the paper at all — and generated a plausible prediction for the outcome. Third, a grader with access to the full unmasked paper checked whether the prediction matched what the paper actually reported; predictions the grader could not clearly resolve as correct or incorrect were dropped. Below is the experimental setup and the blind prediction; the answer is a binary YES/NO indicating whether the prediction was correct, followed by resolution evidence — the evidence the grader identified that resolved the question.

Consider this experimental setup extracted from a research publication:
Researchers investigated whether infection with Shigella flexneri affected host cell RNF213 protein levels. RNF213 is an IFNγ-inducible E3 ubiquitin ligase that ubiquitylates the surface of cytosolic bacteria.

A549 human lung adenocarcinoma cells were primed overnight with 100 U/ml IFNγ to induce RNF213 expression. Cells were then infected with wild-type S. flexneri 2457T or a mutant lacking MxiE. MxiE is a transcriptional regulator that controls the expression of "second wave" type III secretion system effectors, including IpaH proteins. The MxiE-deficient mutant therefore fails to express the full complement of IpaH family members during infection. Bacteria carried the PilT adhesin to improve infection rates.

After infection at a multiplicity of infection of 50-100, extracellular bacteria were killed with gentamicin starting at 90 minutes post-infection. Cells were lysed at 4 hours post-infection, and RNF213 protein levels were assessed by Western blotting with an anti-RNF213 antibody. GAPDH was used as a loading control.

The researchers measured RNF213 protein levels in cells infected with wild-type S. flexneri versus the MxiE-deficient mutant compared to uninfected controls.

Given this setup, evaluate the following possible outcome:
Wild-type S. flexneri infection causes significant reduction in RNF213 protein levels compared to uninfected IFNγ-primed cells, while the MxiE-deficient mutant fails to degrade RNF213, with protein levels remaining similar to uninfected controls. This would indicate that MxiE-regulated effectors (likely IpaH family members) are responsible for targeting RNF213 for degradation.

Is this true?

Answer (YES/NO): NO